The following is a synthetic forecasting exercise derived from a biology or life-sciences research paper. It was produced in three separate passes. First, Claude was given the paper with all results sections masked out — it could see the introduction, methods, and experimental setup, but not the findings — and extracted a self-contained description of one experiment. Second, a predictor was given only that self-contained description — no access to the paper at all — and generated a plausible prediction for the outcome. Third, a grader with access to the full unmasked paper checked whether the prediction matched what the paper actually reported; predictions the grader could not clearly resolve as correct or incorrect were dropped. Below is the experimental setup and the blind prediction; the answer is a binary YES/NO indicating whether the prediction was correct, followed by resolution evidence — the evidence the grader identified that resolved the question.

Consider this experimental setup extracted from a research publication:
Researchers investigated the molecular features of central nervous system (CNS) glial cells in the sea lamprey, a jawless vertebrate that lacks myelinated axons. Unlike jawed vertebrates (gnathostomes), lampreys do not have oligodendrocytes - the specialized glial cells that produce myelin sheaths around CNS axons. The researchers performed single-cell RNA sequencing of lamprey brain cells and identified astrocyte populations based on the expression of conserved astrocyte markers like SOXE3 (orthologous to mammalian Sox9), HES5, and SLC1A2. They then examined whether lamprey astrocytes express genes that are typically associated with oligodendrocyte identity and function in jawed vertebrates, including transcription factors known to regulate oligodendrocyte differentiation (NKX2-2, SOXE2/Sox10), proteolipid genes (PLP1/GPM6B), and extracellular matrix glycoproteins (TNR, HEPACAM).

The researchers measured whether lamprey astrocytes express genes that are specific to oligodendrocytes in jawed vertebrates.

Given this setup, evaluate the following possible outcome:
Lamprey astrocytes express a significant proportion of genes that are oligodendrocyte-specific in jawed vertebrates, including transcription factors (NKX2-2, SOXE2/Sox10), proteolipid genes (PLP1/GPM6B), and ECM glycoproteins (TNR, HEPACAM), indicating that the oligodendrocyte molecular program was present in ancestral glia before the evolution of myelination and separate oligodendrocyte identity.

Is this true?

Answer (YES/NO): YES